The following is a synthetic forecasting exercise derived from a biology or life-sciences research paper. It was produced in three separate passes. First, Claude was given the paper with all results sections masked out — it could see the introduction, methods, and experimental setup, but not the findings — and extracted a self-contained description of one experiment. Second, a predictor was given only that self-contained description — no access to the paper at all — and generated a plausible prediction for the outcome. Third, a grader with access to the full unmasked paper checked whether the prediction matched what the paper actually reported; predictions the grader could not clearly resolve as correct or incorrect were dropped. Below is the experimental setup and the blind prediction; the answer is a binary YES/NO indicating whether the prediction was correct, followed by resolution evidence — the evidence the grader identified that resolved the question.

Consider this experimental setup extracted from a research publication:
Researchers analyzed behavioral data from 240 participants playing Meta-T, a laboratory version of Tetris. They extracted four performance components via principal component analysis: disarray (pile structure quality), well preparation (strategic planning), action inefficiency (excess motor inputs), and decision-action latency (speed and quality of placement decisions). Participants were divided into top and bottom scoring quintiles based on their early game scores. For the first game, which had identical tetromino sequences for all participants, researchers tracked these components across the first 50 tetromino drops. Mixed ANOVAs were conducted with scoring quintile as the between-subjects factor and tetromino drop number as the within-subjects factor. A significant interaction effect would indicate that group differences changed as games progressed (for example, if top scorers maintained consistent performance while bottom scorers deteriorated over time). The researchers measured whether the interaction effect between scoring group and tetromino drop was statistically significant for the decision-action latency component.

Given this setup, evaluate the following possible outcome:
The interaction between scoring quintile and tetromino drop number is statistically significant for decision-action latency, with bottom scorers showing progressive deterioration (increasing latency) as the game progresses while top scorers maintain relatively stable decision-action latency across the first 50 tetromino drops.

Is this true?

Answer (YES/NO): NO